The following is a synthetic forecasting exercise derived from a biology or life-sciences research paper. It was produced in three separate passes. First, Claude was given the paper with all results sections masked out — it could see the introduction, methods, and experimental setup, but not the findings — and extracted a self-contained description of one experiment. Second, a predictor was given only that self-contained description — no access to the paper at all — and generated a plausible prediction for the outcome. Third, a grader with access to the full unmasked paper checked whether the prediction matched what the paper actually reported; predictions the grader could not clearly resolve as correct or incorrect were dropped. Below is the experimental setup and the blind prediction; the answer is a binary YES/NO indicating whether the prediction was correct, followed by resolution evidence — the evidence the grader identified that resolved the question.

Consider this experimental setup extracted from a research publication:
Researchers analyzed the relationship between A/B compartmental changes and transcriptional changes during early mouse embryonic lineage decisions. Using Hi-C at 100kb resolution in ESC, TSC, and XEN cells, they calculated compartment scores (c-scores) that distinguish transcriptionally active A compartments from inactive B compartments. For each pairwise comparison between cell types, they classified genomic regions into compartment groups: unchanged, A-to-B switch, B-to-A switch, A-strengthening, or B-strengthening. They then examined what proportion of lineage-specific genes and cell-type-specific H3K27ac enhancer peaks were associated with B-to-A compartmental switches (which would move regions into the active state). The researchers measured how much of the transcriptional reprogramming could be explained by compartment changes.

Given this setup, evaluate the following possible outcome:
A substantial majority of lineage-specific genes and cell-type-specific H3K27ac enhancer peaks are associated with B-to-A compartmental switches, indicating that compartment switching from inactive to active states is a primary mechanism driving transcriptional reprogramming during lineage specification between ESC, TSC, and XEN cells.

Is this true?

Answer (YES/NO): NO